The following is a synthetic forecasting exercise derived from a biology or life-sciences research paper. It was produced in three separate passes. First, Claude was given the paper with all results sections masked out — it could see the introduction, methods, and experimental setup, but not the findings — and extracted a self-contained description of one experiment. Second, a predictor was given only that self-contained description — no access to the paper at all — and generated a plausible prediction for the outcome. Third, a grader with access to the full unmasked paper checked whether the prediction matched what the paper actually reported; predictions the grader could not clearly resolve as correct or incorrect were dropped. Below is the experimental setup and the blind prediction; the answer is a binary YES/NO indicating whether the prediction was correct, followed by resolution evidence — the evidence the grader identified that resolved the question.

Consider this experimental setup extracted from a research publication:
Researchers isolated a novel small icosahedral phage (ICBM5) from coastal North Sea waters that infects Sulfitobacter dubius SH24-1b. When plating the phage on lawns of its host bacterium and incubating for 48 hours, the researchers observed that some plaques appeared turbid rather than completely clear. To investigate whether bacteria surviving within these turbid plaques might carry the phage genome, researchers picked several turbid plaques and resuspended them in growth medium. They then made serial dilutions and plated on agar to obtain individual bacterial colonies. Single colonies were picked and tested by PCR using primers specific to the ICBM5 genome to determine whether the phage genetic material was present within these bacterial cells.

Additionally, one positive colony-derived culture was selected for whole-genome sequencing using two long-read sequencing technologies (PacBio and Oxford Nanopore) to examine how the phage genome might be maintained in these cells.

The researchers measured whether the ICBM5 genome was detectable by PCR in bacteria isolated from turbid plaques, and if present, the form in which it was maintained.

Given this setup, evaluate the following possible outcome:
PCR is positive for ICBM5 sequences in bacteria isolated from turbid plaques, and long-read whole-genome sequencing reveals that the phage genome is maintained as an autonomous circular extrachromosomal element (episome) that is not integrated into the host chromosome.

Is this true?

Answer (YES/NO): YES